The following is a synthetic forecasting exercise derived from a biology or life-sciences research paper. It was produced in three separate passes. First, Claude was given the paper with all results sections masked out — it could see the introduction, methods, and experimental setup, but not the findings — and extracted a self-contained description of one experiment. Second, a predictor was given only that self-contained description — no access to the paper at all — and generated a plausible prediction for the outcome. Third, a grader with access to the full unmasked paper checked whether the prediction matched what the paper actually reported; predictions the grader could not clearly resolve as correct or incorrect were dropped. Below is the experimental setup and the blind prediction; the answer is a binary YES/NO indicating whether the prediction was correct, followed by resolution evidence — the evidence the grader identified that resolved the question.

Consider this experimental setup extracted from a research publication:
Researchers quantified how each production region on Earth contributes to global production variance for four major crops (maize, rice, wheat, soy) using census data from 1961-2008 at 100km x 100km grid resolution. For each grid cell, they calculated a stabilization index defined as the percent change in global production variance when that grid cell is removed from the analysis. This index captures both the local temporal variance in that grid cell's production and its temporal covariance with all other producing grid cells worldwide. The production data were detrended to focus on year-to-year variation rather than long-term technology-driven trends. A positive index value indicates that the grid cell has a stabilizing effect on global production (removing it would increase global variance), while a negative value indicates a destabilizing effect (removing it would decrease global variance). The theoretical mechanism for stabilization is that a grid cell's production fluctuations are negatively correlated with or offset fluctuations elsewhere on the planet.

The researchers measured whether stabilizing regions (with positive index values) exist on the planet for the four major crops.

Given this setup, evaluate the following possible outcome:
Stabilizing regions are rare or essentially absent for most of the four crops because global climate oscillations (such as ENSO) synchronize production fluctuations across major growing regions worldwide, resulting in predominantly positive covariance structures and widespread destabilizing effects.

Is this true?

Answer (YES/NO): NO